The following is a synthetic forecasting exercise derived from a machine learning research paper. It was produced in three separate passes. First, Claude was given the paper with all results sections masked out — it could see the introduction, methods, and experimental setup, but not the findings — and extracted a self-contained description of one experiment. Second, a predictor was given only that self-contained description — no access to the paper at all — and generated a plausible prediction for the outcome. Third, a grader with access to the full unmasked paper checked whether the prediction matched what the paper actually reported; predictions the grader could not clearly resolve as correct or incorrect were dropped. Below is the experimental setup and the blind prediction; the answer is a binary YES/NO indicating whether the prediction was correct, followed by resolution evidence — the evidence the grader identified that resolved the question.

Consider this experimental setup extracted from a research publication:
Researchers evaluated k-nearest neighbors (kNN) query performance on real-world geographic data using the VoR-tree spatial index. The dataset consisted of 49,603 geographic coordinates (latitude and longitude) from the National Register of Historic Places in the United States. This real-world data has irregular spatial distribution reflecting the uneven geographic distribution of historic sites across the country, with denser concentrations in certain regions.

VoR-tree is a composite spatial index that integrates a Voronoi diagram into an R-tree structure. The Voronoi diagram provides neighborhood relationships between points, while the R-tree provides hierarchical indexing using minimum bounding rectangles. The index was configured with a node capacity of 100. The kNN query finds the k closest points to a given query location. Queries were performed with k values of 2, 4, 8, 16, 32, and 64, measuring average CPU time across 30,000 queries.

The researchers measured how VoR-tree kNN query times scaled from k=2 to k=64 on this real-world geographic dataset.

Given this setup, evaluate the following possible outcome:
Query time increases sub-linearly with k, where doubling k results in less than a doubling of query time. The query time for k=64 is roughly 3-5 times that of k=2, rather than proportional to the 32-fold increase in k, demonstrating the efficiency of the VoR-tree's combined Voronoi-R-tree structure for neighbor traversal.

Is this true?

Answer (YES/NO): NO